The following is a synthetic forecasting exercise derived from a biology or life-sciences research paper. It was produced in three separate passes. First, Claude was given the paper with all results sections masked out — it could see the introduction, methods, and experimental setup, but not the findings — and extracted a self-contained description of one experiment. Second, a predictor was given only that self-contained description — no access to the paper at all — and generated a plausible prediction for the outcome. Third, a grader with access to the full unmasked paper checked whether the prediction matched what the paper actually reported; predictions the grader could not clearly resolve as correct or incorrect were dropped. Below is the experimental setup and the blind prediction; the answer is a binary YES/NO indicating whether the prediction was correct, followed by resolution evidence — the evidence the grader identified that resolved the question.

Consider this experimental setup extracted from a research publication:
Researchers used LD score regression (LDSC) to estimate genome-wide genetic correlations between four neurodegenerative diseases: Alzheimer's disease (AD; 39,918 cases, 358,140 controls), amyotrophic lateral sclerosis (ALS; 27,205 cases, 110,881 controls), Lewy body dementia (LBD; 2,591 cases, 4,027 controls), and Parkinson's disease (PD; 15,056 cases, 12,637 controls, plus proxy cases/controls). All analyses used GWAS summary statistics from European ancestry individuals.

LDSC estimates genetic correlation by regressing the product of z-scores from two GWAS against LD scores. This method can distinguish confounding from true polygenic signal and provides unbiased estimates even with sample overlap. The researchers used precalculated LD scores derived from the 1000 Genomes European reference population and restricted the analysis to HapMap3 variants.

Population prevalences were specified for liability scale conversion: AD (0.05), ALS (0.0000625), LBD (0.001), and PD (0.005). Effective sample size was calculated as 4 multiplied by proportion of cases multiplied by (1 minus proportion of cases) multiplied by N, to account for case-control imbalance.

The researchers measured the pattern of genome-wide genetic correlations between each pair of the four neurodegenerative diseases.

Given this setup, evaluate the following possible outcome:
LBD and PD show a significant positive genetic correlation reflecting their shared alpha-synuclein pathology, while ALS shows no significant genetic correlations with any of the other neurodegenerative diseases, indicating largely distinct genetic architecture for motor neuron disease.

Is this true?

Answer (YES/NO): NO